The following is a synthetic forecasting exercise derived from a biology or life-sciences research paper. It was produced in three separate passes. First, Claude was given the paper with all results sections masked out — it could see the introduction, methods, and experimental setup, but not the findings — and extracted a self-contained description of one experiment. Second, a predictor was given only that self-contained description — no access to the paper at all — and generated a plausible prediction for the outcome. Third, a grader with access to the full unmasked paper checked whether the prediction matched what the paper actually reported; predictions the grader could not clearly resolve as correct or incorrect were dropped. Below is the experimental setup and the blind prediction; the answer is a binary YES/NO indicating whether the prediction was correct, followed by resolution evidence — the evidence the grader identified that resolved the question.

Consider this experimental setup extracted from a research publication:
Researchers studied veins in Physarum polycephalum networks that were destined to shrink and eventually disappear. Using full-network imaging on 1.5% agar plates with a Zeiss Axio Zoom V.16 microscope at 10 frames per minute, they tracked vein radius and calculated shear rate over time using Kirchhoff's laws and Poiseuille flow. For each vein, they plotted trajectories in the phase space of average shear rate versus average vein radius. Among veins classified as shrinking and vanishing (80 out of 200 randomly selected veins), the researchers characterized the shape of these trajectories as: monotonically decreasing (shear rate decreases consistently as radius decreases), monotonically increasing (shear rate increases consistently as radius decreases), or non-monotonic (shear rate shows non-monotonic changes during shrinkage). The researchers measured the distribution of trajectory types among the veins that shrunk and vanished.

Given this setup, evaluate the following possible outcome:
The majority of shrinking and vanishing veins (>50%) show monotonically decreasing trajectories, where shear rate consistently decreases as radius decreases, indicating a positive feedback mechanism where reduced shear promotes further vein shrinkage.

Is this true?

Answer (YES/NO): NO